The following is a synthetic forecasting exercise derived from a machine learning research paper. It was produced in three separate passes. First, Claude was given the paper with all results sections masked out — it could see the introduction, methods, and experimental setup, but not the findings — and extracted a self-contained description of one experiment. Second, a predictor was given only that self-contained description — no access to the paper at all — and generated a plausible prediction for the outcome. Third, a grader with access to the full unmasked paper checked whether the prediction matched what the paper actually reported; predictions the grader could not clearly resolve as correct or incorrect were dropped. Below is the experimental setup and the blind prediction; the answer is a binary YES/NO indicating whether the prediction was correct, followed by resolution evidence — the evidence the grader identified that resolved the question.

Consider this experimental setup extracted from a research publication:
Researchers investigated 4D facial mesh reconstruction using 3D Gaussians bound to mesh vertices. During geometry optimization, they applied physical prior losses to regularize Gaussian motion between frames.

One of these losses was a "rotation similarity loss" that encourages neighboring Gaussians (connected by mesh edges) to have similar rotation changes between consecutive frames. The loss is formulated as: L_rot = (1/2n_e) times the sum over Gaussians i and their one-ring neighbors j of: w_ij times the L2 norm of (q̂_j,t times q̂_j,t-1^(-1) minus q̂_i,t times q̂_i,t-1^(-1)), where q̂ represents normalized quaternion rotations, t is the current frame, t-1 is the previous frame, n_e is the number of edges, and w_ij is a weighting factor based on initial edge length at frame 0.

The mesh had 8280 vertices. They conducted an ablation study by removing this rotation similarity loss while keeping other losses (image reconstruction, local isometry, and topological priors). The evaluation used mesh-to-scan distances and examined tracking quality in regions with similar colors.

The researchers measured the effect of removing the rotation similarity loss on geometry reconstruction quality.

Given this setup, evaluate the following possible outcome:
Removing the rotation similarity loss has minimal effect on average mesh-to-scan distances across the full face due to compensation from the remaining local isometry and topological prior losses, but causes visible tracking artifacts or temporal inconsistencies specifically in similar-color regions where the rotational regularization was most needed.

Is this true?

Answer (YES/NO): NO